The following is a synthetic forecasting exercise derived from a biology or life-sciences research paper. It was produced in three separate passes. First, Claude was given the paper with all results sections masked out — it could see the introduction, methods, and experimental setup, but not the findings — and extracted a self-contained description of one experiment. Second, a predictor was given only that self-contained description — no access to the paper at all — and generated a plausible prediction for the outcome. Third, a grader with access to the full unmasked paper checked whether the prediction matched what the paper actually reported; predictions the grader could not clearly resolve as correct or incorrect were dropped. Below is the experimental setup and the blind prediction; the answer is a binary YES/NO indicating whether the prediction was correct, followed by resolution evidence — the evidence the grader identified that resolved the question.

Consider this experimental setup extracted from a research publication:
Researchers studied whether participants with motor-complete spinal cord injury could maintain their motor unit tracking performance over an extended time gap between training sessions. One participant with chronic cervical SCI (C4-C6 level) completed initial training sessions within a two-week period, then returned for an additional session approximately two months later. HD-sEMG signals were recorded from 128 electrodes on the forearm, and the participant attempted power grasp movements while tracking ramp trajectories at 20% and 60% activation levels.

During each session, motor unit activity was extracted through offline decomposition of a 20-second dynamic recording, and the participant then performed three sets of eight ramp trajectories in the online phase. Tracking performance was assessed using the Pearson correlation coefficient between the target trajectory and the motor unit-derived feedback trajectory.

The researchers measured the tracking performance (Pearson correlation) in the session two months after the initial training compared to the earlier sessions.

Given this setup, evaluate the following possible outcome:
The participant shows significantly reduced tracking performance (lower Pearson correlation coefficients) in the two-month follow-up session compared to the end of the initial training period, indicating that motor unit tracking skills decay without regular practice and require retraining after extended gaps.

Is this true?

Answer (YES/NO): NO